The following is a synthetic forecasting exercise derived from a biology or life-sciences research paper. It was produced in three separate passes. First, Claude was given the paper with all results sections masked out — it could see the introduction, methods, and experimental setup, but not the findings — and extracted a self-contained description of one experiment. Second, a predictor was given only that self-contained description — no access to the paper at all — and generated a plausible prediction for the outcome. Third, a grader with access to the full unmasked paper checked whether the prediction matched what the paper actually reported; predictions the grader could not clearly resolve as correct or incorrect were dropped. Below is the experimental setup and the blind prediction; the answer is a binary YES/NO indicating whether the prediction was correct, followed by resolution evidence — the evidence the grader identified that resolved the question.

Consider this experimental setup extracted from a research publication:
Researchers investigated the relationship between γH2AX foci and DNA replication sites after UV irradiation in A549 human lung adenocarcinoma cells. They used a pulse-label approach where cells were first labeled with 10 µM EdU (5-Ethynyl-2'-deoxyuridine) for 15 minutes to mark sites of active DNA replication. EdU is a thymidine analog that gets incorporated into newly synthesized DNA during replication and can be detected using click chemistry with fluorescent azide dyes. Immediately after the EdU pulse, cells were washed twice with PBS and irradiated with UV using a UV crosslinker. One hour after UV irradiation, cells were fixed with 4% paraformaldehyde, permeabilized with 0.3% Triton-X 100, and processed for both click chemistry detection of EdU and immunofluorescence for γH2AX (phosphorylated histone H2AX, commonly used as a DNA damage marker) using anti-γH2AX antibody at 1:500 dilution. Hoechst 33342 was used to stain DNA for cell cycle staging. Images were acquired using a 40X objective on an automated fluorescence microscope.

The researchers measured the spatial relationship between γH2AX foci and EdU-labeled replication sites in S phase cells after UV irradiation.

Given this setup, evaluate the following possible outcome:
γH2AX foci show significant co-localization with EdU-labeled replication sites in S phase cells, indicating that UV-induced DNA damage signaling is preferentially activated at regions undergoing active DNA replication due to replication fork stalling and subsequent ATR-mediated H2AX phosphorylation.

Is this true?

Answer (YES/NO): NO